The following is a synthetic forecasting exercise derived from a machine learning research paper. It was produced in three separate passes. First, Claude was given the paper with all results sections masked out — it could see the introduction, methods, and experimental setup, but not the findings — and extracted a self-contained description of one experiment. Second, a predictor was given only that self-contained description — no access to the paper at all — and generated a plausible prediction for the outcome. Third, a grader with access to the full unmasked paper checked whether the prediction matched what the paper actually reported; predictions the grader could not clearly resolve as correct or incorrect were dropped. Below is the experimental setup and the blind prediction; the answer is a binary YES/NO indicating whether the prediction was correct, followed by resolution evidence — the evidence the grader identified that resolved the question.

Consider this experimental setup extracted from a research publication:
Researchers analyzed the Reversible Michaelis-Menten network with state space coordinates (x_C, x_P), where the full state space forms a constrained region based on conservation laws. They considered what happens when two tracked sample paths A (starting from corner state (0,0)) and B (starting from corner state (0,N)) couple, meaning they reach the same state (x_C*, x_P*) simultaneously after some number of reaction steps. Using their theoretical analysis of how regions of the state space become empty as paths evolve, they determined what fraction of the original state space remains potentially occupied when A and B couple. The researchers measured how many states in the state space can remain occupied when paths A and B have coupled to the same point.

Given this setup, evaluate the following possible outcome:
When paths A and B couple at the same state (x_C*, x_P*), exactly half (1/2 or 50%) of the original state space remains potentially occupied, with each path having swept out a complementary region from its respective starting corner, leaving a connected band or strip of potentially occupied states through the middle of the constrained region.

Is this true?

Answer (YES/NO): NO